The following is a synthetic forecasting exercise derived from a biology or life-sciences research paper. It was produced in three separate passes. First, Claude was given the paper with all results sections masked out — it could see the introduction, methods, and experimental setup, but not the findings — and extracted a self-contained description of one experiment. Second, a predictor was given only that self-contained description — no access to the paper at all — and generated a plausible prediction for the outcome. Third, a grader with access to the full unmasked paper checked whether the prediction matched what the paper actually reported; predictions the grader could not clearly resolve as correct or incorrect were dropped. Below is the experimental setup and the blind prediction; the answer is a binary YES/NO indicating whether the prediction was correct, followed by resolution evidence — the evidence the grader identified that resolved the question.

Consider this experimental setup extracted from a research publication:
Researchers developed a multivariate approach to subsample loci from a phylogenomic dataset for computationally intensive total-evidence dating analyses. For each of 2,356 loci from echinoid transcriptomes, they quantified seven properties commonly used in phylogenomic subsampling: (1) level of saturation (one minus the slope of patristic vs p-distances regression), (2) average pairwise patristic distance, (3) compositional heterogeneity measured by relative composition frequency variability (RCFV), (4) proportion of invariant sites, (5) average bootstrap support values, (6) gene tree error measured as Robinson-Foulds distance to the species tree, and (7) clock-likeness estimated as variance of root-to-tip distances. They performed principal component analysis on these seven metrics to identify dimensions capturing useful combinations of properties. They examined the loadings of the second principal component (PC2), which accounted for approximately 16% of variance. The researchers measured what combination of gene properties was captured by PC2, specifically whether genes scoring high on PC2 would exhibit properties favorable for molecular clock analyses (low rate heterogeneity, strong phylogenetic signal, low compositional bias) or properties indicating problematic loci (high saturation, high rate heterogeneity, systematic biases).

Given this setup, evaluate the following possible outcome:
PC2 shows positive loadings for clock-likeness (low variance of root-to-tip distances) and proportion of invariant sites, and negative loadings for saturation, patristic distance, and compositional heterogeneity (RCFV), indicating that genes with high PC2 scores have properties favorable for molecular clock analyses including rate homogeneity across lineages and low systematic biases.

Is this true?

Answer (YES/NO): YES